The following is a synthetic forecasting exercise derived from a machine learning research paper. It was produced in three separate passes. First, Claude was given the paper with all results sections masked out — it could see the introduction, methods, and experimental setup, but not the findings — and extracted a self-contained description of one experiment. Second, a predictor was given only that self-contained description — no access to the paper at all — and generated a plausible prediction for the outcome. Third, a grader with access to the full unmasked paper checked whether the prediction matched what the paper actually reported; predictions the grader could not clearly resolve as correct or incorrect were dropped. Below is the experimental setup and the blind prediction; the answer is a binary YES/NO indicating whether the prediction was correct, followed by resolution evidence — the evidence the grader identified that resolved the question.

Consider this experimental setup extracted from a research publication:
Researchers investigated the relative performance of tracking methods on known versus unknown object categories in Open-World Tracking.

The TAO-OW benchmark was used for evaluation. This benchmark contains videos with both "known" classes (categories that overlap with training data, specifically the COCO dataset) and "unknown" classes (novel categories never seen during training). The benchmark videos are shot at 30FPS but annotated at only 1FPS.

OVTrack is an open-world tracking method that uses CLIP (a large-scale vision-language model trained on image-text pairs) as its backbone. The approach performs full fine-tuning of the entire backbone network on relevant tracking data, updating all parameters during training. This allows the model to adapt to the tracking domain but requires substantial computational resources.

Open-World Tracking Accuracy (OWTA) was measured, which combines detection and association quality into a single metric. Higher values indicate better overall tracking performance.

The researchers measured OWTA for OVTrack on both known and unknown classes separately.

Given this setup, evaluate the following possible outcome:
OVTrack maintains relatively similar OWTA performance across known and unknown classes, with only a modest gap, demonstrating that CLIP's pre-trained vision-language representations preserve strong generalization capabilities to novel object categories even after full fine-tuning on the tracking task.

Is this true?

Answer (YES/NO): YES